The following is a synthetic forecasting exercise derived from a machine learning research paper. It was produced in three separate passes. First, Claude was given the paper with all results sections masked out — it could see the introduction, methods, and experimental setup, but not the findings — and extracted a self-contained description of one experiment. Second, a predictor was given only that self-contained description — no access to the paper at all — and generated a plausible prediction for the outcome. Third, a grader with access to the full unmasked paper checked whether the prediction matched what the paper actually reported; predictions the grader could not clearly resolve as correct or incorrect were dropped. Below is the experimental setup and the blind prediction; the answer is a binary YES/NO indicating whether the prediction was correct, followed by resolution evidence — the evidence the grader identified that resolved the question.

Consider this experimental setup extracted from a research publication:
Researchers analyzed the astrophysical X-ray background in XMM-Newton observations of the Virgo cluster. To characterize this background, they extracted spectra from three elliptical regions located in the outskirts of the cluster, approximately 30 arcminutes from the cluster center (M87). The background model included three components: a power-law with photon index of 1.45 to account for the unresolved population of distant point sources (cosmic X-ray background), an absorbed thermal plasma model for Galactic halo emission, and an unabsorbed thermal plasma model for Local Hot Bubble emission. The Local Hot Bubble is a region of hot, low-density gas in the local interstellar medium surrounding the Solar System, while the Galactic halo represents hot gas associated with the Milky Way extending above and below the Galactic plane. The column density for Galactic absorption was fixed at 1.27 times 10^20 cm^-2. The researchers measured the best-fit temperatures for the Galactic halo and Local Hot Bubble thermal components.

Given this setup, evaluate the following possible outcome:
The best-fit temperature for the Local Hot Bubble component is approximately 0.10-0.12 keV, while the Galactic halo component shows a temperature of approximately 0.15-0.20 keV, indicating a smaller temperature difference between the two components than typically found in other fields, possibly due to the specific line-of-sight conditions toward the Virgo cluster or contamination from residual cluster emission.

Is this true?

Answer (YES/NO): NO